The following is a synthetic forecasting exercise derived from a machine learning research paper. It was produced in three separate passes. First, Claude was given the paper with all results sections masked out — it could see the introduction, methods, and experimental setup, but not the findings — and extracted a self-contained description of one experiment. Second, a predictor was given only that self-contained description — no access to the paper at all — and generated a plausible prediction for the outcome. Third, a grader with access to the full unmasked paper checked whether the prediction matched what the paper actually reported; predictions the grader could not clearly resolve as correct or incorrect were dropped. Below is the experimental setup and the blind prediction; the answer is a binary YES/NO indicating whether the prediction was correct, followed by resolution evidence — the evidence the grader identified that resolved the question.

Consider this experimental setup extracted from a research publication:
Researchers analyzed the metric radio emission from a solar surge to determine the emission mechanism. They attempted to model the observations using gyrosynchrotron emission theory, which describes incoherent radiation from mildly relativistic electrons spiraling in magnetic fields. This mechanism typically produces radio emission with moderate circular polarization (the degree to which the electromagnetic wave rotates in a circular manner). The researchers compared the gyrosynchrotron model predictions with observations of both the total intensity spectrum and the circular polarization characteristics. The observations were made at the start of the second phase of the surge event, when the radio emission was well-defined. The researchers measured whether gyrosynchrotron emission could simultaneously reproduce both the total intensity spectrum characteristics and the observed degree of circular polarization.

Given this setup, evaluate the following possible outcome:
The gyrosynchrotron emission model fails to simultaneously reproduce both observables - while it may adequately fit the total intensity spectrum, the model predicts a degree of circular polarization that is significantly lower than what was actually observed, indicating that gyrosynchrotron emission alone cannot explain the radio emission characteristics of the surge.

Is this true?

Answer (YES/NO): YES